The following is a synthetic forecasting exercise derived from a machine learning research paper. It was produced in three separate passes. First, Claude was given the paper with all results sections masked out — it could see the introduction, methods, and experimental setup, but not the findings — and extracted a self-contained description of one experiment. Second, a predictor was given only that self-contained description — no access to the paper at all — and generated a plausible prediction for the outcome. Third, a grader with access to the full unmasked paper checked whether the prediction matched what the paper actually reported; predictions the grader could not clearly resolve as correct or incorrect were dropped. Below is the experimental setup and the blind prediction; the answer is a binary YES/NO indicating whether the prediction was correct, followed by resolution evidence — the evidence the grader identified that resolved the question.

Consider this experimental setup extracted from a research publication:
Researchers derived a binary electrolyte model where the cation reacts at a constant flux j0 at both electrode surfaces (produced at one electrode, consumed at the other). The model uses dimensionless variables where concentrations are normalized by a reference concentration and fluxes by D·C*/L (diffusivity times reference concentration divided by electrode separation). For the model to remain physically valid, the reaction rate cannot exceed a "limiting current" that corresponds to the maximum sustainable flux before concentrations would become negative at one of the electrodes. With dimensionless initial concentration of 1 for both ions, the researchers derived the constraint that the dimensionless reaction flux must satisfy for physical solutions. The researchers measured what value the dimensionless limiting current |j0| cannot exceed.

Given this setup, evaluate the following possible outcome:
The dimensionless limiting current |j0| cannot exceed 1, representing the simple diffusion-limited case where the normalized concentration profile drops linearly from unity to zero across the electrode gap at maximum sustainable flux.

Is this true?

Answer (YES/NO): NO